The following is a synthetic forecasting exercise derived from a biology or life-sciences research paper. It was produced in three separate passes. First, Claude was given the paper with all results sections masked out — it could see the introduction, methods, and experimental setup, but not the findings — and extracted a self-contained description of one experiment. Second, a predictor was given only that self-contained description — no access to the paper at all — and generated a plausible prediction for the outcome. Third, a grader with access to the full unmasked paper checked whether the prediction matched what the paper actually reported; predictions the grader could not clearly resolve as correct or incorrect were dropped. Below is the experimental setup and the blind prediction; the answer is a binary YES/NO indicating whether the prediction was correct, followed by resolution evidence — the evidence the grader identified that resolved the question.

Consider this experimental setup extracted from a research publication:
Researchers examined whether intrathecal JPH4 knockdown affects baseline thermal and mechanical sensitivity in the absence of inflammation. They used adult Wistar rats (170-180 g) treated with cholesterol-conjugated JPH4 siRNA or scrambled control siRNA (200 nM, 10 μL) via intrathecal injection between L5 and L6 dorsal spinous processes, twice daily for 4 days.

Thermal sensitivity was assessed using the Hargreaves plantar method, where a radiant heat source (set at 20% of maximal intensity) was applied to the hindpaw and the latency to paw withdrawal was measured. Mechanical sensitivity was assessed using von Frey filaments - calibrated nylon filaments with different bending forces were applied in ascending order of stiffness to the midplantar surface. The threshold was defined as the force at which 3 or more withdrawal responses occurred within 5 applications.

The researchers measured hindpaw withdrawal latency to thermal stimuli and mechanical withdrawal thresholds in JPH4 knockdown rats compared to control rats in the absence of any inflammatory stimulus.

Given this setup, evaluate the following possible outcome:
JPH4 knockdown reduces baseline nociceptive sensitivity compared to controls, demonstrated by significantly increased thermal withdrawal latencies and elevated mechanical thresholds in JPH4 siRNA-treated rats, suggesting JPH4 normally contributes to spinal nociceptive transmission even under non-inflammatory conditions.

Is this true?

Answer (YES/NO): NO